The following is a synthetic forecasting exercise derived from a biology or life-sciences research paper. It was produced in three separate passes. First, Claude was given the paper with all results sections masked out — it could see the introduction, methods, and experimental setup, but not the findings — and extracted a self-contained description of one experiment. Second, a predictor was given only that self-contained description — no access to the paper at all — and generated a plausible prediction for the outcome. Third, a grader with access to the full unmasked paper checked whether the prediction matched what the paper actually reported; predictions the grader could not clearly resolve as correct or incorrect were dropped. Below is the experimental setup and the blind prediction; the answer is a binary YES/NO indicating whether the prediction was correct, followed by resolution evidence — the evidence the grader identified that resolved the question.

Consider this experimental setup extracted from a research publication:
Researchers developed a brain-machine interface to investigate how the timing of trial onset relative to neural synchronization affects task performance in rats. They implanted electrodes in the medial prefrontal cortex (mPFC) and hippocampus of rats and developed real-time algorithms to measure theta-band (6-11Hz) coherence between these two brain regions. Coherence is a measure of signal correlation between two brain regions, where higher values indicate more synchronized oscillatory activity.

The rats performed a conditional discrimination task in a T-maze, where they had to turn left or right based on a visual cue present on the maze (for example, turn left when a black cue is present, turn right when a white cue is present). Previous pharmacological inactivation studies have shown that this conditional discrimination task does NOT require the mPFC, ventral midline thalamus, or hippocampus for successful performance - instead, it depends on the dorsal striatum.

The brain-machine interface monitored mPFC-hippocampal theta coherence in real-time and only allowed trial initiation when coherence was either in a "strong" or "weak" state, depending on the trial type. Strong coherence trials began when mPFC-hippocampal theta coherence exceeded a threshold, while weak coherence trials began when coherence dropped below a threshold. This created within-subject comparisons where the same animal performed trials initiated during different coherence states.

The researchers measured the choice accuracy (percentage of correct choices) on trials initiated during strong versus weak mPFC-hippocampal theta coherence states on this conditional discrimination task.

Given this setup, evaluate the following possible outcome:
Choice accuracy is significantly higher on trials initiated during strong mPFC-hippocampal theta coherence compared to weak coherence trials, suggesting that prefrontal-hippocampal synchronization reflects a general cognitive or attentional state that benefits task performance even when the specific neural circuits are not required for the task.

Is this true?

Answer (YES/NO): YES